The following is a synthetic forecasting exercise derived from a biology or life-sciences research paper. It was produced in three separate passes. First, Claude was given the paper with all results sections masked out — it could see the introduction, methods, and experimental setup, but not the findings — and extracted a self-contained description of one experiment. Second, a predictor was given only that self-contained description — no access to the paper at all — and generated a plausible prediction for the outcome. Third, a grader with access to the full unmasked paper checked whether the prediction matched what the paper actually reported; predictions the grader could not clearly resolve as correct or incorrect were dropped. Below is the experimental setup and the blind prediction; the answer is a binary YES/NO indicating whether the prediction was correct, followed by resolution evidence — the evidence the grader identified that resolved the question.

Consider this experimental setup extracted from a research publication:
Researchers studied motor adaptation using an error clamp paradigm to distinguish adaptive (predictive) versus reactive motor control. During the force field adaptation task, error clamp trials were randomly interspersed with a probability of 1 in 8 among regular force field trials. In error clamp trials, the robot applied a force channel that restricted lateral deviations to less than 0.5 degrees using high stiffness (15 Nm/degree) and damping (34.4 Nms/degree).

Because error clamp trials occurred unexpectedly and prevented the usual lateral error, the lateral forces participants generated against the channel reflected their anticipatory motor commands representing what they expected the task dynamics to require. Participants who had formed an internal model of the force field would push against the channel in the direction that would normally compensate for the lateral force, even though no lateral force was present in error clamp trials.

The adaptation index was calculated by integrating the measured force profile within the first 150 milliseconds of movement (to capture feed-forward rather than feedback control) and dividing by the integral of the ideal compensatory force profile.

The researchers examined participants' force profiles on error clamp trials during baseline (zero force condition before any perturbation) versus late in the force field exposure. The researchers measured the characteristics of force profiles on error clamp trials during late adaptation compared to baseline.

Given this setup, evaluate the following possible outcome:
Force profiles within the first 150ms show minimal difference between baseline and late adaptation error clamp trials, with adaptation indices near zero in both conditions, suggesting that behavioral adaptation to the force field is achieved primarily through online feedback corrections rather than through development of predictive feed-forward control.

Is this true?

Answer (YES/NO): NO